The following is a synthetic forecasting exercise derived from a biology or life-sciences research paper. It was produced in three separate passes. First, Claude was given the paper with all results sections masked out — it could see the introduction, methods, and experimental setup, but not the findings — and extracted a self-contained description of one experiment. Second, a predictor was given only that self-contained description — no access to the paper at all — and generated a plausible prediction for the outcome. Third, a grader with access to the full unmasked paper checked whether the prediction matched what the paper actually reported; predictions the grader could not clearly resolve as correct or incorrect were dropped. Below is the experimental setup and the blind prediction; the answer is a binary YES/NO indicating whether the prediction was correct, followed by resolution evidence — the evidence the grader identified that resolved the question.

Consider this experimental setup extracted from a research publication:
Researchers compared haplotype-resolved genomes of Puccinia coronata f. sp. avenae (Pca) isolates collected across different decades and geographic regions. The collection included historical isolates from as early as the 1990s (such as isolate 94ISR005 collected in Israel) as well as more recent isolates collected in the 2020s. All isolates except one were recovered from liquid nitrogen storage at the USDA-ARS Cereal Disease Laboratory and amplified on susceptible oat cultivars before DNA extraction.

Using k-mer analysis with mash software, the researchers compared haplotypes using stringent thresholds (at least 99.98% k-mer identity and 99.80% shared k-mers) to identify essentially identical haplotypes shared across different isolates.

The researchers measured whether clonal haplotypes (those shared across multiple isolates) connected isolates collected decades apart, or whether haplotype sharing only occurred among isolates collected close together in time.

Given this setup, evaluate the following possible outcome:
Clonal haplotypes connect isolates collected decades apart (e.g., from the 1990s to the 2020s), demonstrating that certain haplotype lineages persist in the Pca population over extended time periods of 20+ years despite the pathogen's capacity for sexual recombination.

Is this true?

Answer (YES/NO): YES